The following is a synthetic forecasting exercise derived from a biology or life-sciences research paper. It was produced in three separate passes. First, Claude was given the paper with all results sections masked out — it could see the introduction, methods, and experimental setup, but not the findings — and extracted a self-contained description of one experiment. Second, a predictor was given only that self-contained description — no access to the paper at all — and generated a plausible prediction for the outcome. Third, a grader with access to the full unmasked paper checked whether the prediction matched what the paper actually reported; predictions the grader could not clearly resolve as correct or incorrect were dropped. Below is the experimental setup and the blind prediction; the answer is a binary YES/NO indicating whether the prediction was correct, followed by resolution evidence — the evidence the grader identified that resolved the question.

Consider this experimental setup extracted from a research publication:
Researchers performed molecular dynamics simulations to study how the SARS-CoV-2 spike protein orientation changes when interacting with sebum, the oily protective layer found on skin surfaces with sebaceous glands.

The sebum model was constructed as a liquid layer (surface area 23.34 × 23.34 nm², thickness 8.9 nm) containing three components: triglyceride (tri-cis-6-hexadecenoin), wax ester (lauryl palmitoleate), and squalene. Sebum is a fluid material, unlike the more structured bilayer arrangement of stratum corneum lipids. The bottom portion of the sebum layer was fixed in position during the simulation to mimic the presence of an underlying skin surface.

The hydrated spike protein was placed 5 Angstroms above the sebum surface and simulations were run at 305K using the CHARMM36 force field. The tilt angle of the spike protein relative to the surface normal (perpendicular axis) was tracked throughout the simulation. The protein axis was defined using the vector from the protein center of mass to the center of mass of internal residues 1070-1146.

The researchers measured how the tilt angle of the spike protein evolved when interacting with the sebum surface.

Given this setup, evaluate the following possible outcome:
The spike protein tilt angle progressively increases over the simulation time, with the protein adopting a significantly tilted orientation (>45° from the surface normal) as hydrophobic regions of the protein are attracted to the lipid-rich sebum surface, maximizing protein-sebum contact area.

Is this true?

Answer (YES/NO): NO